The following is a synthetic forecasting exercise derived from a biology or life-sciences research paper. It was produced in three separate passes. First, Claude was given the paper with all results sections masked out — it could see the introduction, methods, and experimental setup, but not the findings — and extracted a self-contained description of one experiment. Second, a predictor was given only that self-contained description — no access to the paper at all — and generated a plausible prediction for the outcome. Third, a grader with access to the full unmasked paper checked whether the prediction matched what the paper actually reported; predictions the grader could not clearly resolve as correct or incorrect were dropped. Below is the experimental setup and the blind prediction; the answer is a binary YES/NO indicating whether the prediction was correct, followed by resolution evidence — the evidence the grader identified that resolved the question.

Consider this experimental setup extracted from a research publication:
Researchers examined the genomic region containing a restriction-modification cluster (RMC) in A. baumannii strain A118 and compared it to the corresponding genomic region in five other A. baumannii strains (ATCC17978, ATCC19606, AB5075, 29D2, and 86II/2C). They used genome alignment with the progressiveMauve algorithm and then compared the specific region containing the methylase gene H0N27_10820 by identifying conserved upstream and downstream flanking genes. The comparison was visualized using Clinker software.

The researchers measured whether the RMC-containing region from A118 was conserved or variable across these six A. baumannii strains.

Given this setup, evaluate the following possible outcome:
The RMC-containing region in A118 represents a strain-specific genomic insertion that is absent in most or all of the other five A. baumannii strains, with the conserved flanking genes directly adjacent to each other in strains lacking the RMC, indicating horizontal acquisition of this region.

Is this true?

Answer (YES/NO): NO